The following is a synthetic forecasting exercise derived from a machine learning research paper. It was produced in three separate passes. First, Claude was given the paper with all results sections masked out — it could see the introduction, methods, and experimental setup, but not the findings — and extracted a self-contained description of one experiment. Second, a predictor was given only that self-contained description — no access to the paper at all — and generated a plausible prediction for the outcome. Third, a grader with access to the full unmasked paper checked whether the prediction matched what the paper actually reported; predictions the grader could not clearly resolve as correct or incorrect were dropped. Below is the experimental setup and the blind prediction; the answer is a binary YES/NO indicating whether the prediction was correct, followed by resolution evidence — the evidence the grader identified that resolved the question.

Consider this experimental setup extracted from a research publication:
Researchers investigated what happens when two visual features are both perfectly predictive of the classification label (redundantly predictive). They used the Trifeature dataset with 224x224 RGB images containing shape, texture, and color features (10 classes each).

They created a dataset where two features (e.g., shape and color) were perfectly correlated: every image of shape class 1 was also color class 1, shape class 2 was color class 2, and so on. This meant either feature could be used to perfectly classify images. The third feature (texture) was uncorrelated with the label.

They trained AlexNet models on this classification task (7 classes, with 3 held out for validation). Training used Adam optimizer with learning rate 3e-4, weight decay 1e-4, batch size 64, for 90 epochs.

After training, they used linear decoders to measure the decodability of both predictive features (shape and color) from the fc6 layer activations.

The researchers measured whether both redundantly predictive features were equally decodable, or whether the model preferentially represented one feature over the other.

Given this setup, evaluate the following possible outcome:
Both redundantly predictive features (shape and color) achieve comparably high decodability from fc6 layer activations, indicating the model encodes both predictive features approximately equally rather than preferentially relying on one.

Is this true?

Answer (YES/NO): NO